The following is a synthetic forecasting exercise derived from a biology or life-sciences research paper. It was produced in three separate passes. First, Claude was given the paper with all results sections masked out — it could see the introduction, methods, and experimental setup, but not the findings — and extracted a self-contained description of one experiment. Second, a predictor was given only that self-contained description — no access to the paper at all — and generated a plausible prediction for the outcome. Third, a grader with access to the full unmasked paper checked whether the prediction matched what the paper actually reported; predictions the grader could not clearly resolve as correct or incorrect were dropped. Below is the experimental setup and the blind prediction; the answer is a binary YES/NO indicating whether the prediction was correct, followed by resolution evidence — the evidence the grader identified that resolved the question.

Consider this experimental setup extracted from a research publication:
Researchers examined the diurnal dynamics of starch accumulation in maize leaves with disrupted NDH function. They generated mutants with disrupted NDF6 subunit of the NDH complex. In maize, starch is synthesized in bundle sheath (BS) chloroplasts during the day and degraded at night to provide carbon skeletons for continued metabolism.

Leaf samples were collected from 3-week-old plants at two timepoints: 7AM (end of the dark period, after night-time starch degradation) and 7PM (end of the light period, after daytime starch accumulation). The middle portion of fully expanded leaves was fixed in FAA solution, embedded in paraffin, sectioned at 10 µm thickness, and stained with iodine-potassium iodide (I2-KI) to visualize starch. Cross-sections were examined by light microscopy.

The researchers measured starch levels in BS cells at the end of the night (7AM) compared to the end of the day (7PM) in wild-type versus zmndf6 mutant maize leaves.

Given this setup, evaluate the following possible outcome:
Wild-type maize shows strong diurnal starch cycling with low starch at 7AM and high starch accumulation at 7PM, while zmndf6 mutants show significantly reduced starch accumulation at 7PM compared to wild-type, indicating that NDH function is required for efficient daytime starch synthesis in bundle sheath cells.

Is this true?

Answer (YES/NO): YES